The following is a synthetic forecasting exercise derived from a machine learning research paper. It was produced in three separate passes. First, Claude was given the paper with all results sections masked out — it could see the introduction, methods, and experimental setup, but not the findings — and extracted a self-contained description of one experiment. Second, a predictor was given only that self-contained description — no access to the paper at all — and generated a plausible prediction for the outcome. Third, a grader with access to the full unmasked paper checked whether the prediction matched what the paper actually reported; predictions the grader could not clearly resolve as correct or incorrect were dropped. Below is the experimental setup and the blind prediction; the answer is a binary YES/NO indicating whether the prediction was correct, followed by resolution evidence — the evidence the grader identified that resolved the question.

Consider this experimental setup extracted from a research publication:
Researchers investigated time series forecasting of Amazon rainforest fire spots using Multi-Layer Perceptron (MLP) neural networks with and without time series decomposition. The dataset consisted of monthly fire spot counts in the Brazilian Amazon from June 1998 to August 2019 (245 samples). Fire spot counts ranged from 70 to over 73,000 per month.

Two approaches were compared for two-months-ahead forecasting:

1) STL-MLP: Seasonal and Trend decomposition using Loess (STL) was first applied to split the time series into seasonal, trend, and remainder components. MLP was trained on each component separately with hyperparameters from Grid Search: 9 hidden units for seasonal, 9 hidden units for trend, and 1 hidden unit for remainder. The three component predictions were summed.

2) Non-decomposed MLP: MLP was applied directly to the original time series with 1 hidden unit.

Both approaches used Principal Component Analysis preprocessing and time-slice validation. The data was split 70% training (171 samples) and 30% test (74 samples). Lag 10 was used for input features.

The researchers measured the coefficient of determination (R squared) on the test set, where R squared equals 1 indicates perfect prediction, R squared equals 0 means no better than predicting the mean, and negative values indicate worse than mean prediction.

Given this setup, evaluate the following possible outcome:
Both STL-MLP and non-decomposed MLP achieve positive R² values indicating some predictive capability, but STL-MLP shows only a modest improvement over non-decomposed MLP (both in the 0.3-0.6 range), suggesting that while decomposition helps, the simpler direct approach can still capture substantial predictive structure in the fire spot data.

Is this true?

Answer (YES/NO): NO